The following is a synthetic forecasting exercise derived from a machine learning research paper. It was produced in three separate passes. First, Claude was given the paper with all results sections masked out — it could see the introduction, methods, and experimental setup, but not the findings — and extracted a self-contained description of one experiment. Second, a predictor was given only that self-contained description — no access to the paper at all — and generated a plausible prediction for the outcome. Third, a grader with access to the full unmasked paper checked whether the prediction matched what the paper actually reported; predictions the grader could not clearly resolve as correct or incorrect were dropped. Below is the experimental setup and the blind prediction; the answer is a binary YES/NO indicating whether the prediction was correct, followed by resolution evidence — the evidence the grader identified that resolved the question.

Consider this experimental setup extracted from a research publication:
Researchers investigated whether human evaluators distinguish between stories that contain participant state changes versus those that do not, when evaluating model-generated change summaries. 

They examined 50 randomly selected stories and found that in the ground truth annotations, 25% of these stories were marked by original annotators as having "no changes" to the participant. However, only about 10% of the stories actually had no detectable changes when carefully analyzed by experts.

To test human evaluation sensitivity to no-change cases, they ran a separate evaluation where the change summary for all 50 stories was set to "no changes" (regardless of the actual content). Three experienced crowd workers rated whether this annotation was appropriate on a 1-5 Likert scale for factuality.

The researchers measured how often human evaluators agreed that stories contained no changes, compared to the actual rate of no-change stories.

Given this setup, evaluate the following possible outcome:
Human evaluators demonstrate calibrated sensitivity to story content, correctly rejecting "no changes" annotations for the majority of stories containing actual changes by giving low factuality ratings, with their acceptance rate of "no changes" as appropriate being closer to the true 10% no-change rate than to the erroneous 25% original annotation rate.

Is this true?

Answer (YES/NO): NO